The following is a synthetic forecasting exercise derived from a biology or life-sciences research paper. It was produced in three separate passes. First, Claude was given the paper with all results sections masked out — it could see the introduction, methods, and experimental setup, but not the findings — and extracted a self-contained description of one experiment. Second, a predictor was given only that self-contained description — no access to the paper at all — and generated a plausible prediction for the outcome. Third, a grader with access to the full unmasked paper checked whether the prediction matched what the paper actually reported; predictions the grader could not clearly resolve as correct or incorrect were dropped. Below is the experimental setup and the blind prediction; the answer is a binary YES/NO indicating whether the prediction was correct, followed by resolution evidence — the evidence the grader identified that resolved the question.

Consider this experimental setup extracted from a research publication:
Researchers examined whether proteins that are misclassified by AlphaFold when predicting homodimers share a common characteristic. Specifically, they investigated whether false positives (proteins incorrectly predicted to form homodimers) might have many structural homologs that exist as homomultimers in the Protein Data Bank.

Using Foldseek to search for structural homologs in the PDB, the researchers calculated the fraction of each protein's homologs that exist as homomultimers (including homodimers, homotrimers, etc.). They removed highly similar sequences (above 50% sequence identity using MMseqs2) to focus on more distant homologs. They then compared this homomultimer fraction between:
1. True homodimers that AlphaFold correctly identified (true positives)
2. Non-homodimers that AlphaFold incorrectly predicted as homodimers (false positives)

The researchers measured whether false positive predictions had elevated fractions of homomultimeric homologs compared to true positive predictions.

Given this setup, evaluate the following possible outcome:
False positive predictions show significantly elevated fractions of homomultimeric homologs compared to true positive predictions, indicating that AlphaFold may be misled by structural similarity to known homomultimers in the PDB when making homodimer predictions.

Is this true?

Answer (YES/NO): NO